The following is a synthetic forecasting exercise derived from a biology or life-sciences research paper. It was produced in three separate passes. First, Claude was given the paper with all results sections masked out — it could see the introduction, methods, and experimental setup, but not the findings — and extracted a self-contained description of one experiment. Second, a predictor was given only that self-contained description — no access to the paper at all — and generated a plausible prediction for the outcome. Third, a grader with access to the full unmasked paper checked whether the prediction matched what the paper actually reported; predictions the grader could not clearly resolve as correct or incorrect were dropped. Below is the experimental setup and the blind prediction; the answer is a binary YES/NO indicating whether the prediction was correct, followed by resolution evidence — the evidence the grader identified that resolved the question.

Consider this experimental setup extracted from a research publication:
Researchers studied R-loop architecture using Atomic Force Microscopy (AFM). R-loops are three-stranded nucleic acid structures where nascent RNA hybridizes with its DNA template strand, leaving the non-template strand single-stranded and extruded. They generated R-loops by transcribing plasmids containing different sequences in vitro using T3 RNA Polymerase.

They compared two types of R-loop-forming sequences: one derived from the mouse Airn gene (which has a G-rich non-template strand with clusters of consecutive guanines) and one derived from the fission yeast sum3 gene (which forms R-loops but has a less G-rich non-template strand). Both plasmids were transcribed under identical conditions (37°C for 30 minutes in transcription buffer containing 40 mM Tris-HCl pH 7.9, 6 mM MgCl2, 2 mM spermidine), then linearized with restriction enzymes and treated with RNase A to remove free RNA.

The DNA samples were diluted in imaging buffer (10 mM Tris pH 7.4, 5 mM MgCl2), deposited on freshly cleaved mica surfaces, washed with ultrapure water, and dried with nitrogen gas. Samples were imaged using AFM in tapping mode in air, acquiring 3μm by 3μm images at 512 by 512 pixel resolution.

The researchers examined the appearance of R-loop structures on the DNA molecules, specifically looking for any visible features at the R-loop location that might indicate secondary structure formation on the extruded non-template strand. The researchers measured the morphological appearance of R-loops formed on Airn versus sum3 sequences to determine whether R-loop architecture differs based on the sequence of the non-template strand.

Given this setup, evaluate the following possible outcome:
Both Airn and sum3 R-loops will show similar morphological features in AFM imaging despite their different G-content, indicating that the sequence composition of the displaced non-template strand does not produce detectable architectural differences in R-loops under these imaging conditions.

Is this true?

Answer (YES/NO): NO